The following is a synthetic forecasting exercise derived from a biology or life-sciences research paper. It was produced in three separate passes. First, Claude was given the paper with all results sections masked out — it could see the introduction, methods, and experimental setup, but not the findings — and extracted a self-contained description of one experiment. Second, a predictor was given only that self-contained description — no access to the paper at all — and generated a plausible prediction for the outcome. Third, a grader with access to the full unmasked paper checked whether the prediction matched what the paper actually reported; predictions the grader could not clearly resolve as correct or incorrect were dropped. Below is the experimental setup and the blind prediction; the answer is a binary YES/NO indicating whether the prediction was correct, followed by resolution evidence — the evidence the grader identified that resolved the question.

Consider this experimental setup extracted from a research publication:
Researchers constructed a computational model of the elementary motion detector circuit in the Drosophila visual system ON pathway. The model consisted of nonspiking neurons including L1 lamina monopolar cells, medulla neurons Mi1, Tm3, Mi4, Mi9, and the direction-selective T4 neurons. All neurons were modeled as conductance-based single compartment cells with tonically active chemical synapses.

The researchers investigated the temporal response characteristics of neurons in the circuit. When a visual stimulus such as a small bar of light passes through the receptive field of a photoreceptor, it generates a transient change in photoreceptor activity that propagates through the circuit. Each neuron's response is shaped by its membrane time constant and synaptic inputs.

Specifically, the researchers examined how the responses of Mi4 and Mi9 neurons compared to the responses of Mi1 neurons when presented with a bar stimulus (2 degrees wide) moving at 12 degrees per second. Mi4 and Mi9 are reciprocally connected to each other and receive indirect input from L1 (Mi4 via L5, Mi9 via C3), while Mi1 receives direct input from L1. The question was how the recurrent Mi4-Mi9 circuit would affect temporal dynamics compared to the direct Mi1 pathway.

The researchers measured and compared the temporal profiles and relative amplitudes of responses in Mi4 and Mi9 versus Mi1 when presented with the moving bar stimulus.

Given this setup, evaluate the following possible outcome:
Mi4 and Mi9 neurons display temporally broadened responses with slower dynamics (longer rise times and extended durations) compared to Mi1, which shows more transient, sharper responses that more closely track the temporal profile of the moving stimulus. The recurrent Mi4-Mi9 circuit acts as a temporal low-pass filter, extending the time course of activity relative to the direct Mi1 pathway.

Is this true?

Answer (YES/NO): YES